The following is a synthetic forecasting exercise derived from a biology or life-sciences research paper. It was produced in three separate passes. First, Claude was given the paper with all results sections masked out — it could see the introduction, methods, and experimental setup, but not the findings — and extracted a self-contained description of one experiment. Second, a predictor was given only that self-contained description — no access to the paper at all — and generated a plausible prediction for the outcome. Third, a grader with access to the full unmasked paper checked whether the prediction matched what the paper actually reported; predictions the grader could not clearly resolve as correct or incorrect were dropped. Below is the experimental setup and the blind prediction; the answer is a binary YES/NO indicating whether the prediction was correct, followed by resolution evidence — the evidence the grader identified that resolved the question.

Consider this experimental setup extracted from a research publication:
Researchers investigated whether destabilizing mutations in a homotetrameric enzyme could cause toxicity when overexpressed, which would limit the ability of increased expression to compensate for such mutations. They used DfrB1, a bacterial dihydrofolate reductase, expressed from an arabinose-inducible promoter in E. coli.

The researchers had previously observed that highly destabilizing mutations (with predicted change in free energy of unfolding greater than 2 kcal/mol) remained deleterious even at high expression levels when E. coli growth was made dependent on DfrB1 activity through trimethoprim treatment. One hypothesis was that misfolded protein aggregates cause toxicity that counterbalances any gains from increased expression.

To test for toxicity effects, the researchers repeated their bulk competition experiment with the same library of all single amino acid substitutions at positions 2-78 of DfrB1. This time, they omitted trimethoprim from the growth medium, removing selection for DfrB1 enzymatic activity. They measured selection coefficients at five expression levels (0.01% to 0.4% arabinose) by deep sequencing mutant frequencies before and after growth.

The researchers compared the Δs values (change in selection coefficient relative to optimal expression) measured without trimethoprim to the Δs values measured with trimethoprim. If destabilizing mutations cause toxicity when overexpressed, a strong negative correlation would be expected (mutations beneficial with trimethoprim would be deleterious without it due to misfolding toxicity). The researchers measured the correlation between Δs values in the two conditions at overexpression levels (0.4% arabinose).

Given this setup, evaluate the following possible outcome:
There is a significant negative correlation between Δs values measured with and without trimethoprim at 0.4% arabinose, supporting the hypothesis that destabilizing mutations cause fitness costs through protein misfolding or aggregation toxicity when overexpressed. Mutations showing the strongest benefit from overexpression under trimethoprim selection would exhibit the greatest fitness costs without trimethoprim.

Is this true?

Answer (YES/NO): NO